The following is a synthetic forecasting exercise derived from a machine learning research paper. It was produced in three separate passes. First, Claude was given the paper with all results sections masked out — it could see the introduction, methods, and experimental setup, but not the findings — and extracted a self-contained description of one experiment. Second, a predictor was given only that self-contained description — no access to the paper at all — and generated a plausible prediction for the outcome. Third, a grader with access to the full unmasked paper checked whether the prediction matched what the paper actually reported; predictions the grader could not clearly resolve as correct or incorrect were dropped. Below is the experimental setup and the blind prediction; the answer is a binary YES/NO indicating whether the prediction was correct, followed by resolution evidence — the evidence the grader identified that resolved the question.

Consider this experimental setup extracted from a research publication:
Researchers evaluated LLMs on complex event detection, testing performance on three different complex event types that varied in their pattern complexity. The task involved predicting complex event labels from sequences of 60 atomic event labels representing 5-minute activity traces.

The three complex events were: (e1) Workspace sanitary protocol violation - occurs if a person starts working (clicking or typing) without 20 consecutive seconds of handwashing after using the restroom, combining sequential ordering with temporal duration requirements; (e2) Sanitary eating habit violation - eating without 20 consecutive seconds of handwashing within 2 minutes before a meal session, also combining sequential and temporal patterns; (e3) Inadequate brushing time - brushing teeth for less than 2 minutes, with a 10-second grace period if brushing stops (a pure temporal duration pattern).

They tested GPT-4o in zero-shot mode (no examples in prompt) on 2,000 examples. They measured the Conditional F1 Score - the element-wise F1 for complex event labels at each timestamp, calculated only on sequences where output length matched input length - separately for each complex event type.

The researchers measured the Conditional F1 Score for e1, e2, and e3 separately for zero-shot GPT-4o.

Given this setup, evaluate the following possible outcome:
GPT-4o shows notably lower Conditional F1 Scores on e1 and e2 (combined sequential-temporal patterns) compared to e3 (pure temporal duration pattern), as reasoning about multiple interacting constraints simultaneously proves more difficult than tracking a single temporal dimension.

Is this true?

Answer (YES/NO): NO